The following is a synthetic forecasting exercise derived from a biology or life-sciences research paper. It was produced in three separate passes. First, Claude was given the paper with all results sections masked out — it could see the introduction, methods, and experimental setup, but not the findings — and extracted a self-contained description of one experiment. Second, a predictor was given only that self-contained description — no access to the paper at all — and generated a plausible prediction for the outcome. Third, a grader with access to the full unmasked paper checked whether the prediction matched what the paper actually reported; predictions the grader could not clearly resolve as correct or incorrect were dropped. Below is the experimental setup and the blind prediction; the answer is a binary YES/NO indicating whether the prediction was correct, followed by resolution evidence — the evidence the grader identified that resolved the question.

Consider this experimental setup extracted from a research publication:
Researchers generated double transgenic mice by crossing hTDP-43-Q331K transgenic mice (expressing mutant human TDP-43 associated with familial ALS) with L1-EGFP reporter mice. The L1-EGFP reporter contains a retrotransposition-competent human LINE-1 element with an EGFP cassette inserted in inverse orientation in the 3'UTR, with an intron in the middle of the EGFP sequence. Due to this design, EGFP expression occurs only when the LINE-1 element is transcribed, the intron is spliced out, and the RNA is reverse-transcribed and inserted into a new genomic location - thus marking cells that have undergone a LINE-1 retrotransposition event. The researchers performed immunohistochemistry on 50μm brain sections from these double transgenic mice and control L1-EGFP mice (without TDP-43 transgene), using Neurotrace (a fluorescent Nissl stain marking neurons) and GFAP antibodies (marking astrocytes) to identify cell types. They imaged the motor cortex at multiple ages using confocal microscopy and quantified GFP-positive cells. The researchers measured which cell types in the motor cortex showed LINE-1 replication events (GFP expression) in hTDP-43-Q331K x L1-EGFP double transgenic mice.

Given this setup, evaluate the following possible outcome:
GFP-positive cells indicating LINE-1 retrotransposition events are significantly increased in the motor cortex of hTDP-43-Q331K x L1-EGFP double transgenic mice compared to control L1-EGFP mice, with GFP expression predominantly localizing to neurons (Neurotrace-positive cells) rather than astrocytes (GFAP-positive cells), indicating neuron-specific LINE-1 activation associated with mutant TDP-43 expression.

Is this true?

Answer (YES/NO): NO